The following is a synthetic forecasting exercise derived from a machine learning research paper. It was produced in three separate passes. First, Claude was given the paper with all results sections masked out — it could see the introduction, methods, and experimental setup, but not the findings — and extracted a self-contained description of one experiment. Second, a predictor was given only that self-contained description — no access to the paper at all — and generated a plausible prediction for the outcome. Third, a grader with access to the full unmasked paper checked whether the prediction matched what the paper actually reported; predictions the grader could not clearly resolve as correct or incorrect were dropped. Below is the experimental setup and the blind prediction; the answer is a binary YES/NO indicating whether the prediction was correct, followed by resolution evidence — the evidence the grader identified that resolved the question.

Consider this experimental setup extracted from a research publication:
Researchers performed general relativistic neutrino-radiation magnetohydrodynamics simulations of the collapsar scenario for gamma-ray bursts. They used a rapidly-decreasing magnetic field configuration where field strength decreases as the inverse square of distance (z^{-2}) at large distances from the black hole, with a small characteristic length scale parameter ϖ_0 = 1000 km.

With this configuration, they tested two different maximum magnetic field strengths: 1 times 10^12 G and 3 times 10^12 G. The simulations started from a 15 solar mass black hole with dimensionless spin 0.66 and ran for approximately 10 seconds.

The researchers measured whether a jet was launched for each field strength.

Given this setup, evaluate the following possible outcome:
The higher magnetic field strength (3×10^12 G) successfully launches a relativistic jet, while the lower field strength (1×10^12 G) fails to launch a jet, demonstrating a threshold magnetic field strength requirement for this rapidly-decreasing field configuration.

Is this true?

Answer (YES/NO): YES